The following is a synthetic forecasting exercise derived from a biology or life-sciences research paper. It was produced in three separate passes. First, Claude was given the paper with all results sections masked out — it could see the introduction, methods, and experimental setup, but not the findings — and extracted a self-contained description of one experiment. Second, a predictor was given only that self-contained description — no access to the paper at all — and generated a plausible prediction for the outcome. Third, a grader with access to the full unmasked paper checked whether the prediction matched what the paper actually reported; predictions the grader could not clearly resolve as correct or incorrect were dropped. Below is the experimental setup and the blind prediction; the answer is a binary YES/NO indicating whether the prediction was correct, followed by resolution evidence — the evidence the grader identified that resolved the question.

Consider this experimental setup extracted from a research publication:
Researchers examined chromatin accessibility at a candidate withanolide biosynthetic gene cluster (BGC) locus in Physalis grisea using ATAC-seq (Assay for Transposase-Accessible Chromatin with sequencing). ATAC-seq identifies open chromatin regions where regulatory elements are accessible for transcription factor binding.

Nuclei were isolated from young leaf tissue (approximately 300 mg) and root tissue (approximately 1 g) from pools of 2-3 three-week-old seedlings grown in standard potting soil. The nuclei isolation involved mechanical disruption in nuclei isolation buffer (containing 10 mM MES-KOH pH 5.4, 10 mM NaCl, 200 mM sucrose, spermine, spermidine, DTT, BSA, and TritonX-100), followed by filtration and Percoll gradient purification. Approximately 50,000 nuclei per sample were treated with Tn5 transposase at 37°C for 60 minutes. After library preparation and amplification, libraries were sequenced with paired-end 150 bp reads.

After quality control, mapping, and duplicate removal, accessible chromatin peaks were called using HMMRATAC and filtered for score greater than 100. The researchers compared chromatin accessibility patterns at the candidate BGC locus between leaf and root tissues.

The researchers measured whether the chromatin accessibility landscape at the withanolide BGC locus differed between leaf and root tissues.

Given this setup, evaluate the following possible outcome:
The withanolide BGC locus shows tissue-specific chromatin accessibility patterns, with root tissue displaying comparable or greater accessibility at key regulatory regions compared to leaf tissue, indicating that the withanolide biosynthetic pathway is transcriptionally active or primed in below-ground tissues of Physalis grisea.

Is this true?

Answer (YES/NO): NO